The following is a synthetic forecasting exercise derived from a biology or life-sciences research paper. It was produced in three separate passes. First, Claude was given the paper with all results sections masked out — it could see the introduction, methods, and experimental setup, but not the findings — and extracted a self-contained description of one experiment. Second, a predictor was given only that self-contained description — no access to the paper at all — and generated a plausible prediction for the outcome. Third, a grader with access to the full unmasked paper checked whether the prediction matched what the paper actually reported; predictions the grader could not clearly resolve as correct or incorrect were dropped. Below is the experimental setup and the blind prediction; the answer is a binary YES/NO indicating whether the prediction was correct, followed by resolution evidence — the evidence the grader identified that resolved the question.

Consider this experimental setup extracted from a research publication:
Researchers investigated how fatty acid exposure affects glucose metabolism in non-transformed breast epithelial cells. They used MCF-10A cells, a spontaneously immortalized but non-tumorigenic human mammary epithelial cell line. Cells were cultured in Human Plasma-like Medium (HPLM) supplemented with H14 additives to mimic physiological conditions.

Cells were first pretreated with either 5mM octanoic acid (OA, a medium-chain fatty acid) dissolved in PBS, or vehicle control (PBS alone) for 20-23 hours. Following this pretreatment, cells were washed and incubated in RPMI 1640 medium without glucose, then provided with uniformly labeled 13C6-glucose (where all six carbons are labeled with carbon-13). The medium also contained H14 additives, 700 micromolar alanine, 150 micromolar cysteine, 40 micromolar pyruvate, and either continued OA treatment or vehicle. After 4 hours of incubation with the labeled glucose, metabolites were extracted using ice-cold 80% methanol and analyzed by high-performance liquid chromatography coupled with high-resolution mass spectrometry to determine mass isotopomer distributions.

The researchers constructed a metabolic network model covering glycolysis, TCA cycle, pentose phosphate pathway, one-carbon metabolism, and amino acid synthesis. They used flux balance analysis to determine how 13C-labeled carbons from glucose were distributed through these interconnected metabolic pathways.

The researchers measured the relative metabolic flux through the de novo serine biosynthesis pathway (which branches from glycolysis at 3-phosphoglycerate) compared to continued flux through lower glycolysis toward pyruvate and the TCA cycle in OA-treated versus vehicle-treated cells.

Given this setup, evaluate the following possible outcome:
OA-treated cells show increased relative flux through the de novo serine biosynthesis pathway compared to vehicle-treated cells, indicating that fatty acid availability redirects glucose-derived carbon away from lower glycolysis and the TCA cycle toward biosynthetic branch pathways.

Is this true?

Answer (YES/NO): YES